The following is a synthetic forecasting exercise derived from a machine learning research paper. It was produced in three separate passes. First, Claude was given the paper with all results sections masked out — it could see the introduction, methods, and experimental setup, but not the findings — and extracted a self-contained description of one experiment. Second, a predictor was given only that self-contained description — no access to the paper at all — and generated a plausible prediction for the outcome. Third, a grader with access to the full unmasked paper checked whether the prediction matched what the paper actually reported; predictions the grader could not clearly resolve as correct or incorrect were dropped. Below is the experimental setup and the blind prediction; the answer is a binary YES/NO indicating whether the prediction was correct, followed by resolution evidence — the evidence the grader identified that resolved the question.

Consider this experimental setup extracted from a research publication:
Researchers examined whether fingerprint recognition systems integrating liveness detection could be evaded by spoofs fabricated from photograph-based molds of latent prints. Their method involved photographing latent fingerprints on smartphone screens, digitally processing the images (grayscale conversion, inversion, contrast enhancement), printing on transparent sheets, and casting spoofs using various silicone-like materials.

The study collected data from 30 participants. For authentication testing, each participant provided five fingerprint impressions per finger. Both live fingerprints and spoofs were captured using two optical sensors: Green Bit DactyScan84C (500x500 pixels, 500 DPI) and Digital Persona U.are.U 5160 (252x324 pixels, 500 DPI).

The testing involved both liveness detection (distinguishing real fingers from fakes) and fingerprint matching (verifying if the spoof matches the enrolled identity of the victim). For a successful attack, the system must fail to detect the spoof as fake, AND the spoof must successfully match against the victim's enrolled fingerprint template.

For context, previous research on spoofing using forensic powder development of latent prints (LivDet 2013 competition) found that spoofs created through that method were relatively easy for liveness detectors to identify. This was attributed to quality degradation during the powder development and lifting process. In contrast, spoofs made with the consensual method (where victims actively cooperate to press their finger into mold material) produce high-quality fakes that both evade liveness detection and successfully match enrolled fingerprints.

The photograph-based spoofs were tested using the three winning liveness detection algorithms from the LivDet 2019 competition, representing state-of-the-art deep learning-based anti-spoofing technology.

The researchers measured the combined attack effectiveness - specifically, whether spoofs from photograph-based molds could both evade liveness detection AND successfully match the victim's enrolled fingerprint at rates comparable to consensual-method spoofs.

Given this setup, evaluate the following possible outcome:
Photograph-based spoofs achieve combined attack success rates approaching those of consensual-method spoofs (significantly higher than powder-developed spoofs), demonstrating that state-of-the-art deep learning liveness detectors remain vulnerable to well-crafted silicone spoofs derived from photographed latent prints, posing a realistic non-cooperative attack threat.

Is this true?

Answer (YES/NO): YES